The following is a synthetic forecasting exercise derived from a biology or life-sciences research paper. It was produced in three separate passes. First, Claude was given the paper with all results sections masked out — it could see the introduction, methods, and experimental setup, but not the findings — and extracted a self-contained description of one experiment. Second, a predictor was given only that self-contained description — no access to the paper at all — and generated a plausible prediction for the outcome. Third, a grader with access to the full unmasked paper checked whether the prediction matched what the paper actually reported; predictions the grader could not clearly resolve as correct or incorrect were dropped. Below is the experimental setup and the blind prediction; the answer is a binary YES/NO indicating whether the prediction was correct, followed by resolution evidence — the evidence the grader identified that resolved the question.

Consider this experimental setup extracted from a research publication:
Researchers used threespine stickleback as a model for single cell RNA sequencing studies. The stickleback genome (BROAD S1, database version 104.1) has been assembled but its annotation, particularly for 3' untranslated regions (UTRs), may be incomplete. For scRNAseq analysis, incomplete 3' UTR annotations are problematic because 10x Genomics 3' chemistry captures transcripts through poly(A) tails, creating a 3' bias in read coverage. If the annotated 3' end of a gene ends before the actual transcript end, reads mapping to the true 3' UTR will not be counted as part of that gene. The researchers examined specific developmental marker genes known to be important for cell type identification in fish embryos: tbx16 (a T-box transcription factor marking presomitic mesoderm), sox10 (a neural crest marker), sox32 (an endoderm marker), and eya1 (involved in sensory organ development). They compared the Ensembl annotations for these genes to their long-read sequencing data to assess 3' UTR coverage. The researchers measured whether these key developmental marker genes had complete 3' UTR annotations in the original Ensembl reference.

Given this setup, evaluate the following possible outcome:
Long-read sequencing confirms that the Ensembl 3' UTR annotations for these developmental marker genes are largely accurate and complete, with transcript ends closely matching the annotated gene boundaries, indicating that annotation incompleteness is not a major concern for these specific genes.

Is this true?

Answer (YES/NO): NO